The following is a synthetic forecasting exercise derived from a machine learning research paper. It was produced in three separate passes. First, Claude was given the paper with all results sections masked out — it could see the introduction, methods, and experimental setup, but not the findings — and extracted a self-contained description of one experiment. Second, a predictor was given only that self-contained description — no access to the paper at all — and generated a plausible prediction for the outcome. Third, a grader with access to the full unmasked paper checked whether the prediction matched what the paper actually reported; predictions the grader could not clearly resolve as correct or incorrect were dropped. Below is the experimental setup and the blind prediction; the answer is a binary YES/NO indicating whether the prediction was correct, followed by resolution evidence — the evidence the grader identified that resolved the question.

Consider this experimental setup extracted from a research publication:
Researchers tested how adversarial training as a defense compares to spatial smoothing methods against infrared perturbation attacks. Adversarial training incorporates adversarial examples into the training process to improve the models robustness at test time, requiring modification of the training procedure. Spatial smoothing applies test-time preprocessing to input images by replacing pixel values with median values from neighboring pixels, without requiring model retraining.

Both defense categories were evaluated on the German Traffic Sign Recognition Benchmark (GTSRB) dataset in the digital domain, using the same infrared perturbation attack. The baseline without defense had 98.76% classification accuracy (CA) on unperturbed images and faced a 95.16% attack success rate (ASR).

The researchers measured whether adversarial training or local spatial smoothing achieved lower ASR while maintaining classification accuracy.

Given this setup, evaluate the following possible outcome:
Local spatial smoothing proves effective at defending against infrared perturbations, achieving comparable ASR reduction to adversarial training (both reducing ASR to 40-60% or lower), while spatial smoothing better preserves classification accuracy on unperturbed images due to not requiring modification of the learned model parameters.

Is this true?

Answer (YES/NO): NO